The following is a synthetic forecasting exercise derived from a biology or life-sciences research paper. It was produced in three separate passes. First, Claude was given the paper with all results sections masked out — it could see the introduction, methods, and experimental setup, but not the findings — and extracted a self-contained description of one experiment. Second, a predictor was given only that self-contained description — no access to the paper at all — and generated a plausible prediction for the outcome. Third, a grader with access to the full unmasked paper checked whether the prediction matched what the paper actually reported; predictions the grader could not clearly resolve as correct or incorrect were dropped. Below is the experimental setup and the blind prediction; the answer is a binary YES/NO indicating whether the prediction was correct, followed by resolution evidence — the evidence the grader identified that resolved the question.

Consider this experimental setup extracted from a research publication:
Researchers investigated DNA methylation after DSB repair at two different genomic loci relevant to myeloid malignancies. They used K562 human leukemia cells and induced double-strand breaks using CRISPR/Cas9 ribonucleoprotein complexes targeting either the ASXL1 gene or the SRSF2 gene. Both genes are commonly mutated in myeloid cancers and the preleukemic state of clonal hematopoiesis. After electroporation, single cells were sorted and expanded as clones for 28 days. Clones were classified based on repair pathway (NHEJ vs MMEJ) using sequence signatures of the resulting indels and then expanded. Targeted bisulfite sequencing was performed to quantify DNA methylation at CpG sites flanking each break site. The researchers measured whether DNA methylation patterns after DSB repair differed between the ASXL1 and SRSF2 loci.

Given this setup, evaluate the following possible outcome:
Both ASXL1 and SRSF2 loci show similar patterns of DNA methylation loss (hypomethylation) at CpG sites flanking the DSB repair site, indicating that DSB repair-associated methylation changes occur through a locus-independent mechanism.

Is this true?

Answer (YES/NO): NO